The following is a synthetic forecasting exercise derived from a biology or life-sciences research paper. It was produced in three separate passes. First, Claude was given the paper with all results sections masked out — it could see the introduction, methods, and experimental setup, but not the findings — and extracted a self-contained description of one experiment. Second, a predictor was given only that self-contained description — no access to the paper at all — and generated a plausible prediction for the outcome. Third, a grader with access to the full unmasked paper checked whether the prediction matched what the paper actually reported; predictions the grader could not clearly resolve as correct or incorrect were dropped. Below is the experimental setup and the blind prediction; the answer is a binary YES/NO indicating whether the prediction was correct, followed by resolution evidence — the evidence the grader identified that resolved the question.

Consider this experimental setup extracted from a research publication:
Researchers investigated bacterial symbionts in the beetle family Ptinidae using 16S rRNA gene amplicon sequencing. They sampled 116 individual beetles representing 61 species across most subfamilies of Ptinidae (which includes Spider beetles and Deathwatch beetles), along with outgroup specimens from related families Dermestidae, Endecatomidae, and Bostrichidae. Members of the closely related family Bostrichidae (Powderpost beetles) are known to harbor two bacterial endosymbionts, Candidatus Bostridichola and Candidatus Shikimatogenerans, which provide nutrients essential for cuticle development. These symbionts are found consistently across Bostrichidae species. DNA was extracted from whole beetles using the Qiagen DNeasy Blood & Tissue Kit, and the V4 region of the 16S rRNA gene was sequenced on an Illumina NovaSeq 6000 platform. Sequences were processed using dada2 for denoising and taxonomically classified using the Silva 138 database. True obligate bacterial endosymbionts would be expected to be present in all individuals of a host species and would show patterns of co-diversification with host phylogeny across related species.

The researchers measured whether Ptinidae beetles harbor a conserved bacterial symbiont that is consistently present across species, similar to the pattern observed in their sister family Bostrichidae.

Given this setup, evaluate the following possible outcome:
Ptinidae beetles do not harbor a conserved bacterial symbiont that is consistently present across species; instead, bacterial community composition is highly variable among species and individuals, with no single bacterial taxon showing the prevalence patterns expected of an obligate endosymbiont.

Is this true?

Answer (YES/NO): YES